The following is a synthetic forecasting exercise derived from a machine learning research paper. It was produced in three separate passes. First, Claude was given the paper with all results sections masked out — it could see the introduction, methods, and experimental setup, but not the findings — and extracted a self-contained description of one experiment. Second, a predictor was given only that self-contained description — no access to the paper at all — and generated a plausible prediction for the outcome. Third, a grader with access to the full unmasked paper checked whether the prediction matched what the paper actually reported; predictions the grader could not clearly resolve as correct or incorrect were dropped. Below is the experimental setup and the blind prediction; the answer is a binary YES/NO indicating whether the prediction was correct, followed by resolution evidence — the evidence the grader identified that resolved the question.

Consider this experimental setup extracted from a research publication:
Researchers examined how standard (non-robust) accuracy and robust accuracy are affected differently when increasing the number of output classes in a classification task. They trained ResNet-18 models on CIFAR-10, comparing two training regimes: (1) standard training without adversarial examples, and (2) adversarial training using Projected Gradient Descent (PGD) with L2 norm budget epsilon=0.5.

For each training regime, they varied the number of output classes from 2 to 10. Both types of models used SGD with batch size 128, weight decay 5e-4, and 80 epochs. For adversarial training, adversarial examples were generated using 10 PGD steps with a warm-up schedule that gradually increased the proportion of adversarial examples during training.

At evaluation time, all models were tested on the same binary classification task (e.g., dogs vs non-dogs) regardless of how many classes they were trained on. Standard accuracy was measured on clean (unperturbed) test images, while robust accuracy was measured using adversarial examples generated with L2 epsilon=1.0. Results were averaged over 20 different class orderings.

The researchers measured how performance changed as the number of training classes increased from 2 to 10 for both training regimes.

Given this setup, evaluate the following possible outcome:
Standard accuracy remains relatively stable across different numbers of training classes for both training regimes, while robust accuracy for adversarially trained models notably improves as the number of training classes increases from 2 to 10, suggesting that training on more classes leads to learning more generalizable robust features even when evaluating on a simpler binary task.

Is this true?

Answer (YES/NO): NO